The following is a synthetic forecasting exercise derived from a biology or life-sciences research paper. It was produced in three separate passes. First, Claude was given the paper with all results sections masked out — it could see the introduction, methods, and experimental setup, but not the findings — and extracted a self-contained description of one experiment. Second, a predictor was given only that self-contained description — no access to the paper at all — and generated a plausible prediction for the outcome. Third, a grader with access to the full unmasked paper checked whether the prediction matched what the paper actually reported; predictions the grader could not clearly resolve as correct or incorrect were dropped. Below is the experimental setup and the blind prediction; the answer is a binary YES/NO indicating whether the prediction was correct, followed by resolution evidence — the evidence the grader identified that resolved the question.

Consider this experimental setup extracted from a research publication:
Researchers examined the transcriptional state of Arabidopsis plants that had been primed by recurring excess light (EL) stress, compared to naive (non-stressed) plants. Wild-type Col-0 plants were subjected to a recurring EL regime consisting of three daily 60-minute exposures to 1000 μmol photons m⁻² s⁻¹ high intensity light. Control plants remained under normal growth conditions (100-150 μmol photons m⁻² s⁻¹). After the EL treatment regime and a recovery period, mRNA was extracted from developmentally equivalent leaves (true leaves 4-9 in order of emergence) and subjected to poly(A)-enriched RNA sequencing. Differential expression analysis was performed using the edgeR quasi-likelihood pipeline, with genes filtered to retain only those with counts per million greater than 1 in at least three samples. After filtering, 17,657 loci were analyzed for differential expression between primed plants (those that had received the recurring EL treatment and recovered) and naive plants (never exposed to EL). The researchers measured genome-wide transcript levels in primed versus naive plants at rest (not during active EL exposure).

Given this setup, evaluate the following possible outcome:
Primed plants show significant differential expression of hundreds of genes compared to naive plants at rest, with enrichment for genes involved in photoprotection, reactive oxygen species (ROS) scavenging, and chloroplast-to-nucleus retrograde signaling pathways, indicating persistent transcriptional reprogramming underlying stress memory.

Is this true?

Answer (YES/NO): NO